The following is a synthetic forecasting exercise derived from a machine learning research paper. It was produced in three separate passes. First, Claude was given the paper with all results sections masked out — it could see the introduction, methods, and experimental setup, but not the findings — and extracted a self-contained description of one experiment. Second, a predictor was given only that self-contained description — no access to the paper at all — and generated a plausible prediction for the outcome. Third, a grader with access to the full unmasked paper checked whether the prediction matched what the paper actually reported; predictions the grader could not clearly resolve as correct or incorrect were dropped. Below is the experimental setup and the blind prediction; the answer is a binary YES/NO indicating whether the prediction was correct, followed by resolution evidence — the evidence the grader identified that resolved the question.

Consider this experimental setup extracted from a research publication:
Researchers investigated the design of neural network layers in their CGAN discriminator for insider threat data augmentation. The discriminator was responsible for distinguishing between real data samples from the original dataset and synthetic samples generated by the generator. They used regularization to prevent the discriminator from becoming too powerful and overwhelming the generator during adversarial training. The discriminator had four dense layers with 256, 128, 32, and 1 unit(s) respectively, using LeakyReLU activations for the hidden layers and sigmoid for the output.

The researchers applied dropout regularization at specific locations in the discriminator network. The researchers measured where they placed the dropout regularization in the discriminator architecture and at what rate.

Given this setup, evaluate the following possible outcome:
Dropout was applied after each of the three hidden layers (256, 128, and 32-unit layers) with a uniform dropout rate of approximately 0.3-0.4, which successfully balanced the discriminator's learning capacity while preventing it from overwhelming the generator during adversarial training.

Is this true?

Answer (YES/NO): NO